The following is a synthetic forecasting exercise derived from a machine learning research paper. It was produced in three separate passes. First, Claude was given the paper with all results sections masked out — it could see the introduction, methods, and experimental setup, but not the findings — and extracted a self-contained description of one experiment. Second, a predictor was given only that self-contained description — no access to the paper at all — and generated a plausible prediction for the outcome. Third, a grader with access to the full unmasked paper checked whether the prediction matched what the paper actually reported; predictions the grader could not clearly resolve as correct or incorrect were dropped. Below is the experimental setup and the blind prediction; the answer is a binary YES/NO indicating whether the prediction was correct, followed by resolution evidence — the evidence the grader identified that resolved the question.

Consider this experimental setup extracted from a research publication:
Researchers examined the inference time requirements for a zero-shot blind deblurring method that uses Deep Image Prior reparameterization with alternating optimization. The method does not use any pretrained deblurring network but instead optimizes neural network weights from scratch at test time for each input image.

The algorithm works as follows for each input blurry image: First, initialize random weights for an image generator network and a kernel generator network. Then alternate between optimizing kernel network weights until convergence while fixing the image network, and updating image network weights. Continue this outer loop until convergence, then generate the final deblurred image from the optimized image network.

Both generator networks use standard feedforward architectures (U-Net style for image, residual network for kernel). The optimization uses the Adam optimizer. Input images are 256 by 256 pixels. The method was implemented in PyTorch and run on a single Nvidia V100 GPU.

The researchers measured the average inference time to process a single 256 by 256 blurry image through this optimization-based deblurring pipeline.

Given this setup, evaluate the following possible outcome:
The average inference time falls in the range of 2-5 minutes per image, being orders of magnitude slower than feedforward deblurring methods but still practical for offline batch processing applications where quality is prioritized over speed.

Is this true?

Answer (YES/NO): YES